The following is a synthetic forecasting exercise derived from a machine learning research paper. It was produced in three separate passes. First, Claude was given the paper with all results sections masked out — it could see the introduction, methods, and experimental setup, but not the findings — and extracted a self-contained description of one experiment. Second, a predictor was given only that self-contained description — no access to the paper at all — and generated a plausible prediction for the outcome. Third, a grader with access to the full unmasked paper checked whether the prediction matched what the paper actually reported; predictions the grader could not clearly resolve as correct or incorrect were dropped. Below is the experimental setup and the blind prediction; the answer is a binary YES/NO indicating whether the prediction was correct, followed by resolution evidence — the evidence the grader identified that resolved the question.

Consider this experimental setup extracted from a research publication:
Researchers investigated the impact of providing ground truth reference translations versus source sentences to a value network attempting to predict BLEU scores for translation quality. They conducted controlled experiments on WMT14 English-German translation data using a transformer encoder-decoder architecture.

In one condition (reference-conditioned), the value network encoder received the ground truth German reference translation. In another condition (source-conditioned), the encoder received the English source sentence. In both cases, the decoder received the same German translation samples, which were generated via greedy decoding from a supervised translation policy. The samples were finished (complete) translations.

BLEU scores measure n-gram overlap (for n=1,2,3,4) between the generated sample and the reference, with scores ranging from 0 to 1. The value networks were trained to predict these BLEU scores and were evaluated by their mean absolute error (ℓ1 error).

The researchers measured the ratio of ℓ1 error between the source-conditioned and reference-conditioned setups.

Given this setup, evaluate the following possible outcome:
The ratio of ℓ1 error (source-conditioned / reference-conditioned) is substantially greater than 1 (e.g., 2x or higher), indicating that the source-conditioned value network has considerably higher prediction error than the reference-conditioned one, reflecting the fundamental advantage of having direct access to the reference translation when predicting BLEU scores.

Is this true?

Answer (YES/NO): YES